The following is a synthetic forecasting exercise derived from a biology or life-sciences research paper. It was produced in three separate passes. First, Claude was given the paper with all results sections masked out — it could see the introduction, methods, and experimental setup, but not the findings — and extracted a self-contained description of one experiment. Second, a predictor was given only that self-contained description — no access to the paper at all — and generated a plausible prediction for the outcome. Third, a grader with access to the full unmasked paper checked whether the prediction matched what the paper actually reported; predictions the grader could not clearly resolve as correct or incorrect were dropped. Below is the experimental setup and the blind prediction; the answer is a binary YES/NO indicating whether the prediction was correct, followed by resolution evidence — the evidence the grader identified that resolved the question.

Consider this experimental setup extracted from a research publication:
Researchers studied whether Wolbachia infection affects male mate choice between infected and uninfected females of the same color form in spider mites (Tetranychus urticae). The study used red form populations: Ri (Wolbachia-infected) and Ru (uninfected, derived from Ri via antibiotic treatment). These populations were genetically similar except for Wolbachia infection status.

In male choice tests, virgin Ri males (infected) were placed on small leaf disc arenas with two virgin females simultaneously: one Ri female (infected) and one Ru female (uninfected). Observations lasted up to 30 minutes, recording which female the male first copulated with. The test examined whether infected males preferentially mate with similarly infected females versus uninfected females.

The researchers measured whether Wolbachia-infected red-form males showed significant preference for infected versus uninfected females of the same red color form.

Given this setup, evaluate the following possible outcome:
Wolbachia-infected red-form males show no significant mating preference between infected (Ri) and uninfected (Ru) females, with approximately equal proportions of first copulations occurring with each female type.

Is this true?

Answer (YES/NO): YES